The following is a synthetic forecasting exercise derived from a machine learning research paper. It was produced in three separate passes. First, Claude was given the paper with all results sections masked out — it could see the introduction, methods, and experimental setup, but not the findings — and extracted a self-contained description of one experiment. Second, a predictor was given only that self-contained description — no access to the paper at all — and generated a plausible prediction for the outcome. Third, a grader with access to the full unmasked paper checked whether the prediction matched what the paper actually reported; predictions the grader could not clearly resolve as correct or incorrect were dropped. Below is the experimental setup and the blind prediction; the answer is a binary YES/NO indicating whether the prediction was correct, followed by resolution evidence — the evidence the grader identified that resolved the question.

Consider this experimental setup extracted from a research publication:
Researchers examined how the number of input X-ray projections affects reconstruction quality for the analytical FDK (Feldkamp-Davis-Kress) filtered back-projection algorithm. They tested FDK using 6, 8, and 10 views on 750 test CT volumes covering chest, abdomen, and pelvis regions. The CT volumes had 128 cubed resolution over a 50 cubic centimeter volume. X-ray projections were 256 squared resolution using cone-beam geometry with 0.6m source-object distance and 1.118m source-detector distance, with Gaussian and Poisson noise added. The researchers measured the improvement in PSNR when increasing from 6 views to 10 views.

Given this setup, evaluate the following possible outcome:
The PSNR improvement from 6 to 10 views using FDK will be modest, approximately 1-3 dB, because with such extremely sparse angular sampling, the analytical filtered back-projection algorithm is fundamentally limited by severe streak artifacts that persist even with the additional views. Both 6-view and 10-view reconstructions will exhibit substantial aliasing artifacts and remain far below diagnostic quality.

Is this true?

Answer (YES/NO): YES